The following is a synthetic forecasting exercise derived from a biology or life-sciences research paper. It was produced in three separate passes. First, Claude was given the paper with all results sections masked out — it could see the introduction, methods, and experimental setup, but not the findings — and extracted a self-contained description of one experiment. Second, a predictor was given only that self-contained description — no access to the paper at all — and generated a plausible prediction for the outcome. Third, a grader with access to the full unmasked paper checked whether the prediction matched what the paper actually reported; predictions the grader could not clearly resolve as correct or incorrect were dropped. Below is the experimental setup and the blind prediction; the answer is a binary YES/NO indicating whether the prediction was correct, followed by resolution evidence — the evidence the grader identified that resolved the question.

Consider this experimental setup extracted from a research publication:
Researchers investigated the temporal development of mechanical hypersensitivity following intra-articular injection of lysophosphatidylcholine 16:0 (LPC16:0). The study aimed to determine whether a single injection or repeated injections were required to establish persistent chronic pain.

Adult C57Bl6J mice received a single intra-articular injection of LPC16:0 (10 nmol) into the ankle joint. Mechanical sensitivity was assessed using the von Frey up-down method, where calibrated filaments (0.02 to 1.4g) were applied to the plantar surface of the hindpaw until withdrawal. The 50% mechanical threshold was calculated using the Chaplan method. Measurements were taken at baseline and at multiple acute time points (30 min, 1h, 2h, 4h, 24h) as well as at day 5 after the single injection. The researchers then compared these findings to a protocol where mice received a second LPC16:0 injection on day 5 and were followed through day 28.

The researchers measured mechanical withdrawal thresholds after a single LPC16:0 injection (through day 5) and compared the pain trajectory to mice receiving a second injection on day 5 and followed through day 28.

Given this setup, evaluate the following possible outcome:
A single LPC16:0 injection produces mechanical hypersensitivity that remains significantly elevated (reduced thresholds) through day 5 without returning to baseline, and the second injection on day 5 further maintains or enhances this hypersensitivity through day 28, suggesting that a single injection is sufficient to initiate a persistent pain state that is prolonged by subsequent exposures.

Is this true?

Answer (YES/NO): NO